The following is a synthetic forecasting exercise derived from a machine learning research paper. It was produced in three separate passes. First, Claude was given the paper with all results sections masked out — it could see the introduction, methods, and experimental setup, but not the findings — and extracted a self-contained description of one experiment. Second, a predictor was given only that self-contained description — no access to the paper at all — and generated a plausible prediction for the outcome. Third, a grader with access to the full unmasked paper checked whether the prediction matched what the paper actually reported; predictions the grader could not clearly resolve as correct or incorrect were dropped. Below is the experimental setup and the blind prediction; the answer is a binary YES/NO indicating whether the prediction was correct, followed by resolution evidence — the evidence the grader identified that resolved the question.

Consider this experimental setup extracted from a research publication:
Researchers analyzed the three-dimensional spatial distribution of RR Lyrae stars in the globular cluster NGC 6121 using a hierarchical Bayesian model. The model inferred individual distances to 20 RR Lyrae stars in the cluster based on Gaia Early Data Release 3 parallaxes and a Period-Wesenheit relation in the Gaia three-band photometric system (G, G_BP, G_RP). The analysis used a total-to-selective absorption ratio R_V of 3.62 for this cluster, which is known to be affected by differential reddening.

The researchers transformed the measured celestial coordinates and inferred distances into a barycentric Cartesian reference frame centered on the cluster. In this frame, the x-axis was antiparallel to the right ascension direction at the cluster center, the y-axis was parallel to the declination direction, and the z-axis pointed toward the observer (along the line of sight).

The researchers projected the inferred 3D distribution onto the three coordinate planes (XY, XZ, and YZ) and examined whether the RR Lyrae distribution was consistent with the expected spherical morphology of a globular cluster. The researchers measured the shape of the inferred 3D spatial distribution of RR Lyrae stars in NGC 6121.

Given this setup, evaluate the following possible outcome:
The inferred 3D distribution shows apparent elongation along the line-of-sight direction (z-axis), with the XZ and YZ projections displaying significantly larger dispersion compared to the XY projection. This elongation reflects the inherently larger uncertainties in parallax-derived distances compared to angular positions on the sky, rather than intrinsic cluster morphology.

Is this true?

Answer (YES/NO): YES